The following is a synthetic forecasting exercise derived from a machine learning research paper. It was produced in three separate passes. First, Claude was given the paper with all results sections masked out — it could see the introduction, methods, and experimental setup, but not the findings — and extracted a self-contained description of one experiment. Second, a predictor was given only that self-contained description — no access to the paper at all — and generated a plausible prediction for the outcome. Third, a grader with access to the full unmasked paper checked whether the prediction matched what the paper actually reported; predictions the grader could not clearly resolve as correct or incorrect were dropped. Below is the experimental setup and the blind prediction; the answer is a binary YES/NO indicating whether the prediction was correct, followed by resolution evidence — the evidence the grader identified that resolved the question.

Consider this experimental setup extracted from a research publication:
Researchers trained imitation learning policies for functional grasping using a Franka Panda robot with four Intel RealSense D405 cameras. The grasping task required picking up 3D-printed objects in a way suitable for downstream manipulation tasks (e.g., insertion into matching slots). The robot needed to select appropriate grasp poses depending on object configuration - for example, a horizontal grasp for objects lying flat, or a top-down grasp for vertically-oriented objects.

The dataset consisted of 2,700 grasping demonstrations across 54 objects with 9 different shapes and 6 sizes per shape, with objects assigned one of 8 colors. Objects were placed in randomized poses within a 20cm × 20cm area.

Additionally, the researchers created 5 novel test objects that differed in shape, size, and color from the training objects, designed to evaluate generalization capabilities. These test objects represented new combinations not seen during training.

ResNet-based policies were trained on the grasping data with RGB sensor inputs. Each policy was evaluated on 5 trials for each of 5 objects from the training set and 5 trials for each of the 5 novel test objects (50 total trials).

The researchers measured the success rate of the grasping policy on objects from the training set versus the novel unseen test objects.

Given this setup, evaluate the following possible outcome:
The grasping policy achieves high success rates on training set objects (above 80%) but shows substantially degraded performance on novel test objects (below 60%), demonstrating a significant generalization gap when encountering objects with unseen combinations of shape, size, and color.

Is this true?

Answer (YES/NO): NO